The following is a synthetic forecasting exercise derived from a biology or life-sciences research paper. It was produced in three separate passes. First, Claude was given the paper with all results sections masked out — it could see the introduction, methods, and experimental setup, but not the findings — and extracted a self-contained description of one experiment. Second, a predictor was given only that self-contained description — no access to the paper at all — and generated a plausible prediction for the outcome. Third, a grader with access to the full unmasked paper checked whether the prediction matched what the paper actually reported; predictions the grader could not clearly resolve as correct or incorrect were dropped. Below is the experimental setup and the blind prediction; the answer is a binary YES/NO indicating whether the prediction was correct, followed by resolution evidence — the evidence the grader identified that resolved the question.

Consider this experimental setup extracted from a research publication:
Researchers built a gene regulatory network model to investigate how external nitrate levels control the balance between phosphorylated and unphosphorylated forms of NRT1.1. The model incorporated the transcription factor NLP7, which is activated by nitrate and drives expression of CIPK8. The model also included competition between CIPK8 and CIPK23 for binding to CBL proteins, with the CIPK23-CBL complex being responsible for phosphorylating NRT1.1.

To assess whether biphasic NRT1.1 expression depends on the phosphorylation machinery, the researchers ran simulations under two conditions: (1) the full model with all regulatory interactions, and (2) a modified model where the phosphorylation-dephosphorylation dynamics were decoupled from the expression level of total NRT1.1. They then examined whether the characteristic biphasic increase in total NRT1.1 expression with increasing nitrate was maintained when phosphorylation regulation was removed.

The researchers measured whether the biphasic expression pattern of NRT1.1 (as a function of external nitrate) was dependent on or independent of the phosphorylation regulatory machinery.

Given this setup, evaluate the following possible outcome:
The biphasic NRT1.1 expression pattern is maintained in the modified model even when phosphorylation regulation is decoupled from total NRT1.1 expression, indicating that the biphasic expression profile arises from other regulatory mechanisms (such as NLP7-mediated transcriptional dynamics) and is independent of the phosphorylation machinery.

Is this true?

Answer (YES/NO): YES